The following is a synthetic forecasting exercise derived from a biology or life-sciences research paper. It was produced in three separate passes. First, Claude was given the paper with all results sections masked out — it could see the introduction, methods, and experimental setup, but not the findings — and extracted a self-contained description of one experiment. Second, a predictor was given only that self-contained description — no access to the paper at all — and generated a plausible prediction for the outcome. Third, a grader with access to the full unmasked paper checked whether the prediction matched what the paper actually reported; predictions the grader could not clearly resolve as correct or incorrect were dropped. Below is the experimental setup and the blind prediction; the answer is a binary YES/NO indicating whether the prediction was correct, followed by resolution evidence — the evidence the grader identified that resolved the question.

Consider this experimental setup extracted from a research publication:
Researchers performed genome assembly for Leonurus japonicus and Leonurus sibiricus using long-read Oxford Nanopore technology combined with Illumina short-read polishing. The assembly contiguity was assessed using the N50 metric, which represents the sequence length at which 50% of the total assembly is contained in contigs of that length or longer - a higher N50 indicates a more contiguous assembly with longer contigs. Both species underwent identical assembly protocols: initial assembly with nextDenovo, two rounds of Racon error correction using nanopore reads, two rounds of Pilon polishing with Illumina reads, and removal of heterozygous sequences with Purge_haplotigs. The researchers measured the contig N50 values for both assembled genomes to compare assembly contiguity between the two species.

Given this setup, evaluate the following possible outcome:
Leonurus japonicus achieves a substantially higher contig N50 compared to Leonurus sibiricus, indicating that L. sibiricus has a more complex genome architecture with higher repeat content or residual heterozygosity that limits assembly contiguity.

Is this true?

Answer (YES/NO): NO